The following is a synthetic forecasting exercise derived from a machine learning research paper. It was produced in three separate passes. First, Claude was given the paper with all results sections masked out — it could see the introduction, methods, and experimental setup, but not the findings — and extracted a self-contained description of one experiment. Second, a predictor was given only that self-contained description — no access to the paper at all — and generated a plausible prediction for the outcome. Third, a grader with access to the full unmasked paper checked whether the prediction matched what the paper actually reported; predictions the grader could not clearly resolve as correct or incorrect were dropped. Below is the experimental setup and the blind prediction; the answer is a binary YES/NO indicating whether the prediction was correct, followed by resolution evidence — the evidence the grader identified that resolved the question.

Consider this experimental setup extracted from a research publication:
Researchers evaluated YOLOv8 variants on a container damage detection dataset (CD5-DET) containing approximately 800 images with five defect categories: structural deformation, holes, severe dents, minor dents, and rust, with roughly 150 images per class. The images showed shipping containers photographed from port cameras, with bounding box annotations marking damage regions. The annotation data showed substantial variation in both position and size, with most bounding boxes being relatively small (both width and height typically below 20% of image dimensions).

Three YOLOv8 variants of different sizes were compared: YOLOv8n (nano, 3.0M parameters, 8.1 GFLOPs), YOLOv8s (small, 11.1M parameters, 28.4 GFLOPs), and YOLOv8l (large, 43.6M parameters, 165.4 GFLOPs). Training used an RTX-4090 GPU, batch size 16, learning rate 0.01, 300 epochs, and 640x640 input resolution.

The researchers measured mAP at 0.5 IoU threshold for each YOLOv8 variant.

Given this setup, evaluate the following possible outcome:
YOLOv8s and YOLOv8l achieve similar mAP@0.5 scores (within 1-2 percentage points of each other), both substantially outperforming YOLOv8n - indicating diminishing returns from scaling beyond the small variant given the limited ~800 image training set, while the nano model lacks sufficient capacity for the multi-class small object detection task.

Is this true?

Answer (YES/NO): YES